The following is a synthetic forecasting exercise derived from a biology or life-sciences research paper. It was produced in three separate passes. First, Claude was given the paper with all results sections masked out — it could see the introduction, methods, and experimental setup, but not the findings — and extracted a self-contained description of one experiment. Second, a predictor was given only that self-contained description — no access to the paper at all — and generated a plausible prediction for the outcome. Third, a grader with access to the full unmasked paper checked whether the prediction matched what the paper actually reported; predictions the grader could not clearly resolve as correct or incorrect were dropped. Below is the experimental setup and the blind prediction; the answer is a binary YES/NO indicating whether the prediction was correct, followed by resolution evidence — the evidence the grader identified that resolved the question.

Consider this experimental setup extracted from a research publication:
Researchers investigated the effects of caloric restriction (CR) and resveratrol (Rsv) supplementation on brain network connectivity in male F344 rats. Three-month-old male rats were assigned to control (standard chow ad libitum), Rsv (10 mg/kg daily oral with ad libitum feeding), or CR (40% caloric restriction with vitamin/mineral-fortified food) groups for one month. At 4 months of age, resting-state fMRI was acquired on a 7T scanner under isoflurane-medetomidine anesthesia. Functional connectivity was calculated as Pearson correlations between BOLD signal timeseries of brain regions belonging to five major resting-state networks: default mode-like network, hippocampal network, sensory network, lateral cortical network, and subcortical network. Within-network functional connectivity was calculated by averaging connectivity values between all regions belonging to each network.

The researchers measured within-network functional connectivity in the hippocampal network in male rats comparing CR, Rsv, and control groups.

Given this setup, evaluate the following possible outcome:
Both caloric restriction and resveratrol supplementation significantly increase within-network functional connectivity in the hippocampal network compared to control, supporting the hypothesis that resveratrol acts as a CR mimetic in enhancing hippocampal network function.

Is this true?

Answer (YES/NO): NO